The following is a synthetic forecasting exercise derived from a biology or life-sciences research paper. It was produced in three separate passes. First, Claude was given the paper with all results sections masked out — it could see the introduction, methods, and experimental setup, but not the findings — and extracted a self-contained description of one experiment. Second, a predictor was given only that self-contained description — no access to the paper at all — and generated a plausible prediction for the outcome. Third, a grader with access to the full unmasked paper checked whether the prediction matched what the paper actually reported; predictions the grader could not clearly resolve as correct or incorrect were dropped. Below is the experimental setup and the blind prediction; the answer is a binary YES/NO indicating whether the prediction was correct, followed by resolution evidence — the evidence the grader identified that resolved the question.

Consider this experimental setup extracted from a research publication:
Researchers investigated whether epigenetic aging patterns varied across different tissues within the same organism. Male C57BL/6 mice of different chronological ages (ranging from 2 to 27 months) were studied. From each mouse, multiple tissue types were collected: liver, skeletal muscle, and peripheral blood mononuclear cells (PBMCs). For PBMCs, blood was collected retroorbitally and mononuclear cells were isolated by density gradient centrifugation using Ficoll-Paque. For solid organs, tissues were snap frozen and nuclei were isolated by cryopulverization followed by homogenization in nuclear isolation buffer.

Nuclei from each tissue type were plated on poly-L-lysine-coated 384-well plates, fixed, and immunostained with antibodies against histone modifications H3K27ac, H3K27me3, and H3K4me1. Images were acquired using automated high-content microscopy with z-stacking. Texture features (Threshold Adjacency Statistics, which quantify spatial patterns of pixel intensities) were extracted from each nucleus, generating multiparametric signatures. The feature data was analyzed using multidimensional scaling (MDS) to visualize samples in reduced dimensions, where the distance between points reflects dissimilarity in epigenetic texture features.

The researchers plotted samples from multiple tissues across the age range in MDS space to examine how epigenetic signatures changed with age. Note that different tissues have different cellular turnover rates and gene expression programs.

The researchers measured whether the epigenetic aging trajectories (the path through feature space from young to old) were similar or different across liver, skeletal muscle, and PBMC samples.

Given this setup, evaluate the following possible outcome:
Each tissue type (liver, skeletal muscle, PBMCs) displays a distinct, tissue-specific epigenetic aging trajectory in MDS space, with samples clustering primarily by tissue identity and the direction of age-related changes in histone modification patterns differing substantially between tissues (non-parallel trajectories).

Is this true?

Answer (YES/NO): YES